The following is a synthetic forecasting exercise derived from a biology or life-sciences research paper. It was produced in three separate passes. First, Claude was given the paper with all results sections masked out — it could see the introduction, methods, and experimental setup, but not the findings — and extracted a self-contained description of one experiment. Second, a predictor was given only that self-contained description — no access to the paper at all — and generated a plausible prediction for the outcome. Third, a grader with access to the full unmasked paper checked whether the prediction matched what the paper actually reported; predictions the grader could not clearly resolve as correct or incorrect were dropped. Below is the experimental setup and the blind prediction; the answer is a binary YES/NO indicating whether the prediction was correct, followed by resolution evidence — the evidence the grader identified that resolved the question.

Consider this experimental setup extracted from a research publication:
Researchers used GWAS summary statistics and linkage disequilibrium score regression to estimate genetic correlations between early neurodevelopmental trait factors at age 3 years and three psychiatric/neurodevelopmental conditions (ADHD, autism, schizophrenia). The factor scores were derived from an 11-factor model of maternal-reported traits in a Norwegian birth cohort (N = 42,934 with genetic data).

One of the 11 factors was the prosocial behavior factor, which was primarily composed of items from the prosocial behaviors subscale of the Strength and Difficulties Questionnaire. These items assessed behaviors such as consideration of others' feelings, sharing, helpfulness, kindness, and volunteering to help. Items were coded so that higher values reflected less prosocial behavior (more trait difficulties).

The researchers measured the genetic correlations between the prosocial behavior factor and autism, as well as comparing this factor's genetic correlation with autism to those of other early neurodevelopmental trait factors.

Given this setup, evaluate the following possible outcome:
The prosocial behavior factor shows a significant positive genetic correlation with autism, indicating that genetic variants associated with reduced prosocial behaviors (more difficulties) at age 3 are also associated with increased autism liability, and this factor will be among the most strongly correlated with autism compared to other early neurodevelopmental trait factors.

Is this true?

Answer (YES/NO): YES